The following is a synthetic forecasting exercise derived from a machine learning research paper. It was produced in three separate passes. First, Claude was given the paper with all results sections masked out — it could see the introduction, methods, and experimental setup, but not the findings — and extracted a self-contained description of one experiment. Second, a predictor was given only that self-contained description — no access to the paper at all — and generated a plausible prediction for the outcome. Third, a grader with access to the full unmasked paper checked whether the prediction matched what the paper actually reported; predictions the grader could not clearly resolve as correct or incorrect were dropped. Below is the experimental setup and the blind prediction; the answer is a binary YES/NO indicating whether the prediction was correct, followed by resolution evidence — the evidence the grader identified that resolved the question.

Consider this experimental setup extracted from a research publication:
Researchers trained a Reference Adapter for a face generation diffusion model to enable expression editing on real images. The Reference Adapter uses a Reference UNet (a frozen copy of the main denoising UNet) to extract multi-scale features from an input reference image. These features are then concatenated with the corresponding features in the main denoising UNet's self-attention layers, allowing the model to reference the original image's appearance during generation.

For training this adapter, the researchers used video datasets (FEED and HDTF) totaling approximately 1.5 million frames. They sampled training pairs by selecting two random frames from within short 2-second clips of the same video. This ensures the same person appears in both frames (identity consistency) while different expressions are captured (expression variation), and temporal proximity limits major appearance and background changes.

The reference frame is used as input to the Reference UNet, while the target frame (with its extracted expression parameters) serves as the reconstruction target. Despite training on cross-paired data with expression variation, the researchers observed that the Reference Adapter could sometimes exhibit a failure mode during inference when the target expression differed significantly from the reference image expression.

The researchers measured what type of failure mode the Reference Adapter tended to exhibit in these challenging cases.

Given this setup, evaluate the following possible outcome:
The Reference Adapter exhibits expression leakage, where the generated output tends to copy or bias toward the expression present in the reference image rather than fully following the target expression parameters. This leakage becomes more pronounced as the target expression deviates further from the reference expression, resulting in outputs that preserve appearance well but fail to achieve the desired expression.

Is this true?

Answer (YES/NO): YES